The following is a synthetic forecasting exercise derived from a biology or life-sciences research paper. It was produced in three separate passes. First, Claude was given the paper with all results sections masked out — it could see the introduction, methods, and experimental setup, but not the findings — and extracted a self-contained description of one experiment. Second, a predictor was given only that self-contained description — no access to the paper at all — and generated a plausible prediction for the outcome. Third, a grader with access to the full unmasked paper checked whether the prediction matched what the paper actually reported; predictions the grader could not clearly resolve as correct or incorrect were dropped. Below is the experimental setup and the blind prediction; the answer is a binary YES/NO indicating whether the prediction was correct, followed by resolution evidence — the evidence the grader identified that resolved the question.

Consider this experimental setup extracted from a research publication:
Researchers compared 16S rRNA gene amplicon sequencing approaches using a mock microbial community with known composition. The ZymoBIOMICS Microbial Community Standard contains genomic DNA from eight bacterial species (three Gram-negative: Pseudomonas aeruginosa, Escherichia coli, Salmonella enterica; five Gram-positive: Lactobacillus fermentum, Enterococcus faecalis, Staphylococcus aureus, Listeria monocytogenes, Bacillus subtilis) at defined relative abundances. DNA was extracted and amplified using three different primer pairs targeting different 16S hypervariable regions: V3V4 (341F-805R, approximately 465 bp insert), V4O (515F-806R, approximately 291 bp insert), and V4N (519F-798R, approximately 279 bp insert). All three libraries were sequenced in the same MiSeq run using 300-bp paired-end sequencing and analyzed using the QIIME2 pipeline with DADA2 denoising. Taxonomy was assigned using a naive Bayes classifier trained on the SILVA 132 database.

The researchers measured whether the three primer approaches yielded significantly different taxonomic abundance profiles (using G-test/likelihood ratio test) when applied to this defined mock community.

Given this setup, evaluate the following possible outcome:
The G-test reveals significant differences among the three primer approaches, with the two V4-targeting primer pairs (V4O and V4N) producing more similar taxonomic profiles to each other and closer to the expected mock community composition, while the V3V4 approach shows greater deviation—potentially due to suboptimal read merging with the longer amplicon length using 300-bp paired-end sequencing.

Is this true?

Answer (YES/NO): NO